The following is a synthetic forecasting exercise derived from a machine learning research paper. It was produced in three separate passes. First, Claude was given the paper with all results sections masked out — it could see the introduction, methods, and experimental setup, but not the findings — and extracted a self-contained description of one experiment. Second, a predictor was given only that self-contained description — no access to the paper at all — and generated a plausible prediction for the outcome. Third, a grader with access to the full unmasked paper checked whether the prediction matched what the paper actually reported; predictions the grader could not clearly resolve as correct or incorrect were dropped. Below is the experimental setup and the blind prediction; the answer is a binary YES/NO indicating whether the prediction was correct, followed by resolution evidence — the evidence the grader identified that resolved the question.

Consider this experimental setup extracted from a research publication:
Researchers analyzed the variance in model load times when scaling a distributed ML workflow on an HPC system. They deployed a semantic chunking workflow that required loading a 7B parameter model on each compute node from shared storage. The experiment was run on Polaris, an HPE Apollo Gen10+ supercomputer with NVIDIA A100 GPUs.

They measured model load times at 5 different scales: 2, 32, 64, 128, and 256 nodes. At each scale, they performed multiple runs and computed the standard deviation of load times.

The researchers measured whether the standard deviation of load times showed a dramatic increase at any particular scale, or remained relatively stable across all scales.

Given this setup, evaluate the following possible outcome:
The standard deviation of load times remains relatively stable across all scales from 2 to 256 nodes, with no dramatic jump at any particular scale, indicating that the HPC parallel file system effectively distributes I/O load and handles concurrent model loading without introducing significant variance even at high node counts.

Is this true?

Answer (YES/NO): NO